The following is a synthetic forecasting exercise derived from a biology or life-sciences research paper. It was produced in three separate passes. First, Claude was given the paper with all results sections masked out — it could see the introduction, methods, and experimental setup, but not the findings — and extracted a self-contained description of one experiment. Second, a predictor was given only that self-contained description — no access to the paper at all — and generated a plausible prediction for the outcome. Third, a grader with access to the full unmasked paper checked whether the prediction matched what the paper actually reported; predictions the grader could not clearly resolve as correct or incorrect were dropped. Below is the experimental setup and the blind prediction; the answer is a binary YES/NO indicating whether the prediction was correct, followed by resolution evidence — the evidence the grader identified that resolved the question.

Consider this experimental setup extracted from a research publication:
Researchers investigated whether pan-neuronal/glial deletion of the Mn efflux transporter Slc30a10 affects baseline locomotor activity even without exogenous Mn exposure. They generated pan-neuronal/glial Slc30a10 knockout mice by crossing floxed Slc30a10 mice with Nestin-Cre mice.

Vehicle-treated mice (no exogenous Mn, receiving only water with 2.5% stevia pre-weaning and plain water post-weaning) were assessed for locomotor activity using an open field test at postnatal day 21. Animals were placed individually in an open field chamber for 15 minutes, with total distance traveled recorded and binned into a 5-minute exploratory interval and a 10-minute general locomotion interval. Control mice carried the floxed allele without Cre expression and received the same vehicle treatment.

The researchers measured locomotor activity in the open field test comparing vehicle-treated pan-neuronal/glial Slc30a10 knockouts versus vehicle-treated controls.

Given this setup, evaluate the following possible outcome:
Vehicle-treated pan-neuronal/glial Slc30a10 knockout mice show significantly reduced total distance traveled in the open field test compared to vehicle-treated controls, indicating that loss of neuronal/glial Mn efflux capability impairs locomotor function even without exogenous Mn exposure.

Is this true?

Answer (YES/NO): YES